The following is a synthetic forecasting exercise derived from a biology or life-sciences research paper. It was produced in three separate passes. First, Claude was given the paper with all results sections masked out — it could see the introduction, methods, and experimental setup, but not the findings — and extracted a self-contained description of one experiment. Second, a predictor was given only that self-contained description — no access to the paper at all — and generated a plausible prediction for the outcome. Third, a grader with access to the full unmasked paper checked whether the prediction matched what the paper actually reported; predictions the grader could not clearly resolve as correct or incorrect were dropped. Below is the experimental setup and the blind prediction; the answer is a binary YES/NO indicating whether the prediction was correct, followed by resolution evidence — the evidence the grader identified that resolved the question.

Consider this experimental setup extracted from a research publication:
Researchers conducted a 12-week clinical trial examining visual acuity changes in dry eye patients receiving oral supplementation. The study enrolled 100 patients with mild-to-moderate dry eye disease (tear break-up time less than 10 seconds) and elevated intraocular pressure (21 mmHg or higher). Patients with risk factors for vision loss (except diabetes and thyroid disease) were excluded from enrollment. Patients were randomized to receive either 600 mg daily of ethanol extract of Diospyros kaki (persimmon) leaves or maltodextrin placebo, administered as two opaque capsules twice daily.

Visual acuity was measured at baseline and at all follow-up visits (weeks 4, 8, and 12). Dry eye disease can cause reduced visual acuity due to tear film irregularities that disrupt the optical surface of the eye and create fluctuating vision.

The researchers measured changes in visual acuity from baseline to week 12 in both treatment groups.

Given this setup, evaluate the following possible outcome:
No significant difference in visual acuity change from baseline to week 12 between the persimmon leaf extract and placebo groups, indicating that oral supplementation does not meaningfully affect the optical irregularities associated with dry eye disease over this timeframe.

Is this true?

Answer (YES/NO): NO